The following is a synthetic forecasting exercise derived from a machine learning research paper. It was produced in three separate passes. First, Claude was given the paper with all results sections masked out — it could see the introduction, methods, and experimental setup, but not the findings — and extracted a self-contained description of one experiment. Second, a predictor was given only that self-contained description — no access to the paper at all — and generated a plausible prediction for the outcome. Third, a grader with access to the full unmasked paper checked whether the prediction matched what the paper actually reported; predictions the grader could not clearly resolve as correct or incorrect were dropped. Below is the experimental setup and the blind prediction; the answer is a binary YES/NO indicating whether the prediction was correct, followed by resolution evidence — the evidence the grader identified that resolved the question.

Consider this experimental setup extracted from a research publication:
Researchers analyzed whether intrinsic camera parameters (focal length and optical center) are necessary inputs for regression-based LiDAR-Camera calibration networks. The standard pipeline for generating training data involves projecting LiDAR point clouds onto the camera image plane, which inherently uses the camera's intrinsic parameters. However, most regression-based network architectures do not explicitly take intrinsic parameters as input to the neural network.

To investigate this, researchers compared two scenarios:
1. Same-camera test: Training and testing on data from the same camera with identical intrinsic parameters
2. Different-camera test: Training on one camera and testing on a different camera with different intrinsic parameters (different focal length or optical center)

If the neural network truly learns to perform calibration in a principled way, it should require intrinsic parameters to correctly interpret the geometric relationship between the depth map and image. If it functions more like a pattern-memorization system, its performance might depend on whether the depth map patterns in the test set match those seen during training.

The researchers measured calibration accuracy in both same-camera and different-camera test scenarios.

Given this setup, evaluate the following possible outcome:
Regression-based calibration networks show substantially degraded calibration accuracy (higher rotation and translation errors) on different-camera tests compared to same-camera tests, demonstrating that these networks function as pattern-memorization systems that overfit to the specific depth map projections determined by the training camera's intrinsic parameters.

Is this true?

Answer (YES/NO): YES